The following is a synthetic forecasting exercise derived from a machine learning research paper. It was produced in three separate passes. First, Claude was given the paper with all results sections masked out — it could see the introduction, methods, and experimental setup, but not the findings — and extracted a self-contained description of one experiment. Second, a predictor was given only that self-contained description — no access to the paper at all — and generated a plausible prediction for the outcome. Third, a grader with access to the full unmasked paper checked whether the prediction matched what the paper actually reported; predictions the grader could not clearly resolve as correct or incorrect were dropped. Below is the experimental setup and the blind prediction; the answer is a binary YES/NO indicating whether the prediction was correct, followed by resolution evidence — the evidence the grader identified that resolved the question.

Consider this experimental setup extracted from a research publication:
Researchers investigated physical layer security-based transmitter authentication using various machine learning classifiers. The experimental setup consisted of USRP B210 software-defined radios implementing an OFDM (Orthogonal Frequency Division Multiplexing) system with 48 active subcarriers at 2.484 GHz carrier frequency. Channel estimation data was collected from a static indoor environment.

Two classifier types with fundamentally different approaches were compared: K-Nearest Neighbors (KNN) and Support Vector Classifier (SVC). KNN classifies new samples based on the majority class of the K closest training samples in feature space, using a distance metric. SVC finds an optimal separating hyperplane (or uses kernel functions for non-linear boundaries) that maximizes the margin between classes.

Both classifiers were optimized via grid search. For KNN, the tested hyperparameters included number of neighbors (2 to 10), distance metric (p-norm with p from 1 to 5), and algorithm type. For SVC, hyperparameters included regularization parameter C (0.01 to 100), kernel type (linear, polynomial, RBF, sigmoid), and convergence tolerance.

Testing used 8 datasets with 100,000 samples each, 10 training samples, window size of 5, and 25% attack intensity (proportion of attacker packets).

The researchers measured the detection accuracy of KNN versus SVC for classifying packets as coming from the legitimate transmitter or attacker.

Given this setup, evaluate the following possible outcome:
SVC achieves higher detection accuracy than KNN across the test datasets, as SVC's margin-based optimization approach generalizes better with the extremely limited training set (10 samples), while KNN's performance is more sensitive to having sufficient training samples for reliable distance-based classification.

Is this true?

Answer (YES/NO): YES